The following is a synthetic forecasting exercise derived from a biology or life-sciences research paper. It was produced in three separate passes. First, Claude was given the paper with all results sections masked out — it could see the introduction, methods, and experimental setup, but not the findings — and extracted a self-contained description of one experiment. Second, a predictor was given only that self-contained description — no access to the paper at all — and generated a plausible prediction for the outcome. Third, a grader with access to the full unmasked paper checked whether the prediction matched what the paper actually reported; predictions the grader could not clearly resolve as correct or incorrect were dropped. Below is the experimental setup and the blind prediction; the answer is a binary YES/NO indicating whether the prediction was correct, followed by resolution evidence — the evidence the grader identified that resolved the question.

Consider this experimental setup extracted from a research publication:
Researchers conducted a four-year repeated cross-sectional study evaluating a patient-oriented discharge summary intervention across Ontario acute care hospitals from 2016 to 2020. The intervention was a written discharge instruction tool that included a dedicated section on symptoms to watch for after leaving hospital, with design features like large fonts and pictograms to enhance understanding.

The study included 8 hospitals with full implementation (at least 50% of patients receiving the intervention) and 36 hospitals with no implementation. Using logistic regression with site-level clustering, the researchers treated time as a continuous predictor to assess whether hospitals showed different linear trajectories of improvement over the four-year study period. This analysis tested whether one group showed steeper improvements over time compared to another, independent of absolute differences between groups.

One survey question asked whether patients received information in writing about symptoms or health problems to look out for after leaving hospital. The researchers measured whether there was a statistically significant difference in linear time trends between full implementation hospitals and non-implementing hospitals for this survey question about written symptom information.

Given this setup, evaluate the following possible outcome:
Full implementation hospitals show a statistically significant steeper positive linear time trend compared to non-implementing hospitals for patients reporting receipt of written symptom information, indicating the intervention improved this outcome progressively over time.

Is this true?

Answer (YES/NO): YES